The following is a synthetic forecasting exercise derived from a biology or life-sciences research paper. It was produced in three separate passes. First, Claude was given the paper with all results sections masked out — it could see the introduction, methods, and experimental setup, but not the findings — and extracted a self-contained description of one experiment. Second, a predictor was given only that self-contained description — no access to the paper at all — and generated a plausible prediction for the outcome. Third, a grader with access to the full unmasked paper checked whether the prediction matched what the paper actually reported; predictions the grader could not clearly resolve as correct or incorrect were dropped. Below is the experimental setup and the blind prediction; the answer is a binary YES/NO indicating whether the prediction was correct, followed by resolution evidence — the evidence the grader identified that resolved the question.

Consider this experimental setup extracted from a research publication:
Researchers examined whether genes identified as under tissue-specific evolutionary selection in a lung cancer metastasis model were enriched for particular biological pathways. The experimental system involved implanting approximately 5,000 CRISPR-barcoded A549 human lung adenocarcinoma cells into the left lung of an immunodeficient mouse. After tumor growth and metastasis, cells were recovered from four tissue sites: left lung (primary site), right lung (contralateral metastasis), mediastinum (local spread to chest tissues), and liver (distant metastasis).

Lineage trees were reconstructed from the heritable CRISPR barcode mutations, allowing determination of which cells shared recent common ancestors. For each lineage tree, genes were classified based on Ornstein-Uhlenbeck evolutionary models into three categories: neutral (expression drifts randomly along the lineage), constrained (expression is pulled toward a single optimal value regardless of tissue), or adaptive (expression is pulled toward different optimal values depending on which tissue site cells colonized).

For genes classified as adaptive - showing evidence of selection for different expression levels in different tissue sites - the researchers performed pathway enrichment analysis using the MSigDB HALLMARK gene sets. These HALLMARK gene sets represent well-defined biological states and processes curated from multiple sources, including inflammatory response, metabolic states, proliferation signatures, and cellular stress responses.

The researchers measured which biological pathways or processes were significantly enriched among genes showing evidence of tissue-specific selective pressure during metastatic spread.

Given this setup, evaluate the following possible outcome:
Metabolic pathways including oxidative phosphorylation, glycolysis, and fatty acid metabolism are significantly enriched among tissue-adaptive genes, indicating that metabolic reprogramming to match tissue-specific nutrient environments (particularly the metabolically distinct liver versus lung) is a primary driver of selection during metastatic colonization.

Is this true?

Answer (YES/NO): NO